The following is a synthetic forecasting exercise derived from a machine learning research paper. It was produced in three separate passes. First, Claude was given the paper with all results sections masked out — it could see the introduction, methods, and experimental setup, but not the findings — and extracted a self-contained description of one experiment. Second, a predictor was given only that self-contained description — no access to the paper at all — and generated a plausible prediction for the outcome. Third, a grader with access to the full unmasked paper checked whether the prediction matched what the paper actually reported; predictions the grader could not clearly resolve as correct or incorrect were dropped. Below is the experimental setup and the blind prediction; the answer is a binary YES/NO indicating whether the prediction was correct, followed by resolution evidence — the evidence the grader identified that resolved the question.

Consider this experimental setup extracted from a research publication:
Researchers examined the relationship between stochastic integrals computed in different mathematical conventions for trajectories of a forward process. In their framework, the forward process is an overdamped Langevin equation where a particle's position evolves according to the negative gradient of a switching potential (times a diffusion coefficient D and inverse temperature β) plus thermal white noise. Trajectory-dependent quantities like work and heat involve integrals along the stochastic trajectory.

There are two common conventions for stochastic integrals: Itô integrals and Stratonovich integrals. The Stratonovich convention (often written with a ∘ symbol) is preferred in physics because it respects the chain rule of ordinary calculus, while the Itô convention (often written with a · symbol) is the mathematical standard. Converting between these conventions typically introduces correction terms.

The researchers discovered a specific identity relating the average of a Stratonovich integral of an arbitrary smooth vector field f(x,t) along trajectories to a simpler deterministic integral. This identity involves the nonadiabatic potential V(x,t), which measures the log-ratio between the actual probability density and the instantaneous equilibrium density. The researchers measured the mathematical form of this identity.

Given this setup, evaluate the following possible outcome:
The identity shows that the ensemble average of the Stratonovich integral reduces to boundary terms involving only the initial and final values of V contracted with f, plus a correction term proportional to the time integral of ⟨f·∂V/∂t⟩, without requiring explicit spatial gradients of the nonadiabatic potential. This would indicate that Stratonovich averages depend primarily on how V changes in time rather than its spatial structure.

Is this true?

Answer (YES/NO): NO